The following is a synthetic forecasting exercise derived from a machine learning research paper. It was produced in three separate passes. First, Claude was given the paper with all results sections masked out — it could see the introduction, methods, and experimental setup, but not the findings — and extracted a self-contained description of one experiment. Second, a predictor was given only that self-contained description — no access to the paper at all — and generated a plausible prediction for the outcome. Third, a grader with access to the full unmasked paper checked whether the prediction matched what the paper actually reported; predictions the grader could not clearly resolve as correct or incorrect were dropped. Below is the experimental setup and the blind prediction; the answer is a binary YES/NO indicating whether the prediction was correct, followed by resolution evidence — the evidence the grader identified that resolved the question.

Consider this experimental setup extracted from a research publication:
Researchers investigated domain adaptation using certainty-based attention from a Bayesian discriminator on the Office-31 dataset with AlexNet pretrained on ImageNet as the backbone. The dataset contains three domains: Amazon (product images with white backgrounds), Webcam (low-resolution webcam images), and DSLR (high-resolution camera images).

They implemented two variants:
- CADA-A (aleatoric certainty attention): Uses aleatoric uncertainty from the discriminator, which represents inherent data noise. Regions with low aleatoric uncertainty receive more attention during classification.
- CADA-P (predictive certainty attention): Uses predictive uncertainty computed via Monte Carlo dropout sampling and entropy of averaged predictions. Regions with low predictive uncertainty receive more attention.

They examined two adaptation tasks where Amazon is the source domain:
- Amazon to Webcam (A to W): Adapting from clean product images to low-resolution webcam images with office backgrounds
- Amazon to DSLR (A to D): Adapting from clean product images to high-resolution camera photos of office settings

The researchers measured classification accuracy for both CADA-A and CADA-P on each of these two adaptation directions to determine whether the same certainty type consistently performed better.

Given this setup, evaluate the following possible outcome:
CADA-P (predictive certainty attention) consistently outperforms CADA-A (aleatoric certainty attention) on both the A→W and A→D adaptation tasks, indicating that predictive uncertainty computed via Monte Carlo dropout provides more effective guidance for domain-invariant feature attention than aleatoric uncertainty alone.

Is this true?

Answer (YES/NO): NO